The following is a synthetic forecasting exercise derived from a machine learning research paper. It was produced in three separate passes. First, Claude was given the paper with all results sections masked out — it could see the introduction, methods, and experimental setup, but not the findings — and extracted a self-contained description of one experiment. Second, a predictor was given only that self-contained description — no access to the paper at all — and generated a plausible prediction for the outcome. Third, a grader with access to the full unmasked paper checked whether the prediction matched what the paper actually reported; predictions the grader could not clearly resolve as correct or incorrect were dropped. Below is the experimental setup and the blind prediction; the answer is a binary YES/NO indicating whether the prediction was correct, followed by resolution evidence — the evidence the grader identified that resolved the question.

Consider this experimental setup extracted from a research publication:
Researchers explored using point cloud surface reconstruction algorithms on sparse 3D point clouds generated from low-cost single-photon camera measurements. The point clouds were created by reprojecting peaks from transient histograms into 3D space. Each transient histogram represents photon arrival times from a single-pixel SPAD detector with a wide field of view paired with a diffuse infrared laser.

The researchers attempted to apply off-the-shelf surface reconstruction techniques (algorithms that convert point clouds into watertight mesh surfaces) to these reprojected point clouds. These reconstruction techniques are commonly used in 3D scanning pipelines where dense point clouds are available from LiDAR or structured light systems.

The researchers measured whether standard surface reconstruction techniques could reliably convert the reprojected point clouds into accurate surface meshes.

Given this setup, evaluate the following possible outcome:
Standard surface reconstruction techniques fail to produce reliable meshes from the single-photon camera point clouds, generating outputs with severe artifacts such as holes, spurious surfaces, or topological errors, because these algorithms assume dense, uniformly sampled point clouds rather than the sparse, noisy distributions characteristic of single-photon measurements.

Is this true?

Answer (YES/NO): YES